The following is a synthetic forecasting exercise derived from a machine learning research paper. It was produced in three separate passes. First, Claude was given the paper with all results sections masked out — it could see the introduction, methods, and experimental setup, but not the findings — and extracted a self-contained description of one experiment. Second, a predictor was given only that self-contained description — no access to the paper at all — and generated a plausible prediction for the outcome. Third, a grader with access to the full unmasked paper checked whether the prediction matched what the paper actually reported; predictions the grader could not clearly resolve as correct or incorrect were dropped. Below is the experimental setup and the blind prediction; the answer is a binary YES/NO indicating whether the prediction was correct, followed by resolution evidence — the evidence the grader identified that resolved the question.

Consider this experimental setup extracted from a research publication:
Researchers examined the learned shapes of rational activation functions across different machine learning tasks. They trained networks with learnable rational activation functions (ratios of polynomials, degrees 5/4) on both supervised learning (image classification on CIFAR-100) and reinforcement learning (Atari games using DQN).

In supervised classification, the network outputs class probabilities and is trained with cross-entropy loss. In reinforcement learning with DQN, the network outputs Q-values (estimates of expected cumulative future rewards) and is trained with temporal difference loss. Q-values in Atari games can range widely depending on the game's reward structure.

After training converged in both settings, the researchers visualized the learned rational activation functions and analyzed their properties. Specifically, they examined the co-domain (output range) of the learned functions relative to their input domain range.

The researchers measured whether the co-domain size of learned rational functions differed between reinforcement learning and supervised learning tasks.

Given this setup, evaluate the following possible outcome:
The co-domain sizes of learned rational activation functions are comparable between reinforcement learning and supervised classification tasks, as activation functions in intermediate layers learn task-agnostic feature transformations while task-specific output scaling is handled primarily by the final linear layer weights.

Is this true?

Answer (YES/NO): NO